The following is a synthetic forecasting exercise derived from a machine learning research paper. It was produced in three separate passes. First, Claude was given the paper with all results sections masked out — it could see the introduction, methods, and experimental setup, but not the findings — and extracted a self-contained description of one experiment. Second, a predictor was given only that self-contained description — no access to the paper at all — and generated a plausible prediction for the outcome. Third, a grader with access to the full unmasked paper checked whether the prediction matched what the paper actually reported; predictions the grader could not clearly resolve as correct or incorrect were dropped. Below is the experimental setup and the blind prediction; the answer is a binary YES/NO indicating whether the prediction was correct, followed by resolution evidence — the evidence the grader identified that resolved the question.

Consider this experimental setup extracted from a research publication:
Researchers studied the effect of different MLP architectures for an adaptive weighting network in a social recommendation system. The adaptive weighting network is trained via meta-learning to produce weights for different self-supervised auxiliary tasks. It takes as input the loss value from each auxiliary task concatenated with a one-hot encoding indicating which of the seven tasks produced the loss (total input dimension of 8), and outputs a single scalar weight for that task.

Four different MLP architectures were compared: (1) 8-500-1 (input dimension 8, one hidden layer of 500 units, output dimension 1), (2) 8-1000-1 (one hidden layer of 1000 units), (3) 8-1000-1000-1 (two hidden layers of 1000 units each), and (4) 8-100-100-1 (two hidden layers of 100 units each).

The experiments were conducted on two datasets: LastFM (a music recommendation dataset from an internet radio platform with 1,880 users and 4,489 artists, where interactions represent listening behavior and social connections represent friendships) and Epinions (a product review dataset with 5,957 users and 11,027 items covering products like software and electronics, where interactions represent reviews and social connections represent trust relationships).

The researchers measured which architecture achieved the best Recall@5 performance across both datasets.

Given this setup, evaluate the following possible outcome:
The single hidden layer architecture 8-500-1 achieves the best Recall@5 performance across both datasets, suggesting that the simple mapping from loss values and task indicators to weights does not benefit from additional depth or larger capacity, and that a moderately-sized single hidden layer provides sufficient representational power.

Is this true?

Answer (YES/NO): NO